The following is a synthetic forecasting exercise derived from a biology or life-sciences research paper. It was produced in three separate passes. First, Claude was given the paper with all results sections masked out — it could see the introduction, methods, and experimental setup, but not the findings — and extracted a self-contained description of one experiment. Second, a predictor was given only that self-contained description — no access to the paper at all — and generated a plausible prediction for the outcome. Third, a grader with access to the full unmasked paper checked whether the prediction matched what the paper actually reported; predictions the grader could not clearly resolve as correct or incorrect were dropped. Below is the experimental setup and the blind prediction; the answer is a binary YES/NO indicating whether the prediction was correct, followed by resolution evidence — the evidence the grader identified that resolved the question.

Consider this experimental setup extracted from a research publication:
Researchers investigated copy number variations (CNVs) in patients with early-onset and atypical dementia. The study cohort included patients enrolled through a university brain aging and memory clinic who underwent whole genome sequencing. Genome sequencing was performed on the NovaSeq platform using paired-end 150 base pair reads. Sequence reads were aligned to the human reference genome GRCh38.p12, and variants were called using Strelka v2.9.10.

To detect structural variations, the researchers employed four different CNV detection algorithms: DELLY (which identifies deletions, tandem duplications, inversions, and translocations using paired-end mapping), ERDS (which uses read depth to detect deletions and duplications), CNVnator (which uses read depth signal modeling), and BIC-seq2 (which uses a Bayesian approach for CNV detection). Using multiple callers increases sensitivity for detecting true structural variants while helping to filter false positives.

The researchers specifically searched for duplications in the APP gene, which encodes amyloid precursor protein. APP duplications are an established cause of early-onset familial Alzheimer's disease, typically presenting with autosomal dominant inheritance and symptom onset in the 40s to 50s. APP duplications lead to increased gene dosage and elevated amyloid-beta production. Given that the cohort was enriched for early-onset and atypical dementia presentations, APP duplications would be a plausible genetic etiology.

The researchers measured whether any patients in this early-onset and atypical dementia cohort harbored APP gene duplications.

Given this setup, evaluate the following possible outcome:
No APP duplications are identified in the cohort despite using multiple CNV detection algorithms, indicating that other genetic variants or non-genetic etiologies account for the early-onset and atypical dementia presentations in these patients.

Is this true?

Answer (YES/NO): YES